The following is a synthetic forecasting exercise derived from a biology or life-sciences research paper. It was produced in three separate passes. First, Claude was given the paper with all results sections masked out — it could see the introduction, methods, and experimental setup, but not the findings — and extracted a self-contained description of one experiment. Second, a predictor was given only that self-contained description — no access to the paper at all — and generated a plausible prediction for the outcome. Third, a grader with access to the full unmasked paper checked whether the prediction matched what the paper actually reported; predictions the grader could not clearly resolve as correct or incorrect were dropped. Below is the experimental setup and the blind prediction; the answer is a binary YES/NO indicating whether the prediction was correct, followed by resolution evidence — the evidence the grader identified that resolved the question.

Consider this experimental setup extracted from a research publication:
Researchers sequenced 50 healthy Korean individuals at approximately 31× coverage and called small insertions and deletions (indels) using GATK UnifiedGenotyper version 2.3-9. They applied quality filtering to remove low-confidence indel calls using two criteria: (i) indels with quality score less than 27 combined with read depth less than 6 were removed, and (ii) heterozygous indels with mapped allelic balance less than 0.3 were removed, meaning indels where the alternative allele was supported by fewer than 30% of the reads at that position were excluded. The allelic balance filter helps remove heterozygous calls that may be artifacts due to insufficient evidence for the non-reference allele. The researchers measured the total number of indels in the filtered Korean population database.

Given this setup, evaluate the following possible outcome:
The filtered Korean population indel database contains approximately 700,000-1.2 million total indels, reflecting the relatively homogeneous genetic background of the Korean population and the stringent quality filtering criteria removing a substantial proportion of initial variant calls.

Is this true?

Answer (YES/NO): NO